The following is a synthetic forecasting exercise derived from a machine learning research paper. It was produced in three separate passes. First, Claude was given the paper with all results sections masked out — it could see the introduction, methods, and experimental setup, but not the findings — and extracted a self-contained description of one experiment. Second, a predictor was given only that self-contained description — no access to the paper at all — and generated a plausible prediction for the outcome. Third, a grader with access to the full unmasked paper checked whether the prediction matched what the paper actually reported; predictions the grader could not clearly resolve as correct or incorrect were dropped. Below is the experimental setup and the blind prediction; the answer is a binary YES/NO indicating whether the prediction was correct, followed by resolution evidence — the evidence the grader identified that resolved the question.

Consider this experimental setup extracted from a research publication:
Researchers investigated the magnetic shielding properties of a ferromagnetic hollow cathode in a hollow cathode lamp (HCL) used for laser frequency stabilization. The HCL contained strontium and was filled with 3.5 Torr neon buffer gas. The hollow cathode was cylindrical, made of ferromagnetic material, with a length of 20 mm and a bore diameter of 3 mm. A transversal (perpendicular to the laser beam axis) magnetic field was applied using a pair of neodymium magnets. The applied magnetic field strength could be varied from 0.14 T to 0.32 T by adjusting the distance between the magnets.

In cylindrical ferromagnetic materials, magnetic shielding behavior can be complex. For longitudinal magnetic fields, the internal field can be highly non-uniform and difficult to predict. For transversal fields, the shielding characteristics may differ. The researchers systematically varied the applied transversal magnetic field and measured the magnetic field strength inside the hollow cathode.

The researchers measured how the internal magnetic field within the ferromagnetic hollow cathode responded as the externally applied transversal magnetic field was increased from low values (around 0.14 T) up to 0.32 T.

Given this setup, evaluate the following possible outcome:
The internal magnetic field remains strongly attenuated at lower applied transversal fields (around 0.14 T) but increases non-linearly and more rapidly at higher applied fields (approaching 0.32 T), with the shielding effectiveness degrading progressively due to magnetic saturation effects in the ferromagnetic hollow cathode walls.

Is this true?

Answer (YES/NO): YES